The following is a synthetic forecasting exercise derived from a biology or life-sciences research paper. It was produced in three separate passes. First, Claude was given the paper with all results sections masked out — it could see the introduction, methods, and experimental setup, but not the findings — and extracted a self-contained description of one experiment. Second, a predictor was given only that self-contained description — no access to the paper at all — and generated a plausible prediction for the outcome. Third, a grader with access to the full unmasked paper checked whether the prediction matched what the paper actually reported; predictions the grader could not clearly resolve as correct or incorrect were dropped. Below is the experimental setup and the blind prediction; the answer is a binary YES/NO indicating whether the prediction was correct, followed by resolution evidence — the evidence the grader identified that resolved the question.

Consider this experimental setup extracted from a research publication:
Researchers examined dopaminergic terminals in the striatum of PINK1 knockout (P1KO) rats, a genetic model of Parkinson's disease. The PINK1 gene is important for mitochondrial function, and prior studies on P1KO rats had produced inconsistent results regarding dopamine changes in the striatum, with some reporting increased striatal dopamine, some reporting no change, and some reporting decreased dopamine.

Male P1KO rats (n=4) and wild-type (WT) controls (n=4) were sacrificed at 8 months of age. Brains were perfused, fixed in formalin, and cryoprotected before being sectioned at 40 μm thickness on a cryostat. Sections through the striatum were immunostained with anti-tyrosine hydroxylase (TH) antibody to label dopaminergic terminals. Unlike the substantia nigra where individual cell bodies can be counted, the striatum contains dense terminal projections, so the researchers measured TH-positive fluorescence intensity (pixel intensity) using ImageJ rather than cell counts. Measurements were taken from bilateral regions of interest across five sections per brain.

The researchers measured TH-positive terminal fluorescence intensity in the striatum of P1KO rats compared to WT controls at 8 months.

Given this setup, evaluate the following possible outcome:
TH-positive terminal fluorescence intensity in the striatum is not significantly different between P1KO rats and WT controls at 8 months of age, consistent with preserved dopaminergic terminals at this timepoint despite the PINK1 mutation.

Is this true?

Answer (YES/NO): NO